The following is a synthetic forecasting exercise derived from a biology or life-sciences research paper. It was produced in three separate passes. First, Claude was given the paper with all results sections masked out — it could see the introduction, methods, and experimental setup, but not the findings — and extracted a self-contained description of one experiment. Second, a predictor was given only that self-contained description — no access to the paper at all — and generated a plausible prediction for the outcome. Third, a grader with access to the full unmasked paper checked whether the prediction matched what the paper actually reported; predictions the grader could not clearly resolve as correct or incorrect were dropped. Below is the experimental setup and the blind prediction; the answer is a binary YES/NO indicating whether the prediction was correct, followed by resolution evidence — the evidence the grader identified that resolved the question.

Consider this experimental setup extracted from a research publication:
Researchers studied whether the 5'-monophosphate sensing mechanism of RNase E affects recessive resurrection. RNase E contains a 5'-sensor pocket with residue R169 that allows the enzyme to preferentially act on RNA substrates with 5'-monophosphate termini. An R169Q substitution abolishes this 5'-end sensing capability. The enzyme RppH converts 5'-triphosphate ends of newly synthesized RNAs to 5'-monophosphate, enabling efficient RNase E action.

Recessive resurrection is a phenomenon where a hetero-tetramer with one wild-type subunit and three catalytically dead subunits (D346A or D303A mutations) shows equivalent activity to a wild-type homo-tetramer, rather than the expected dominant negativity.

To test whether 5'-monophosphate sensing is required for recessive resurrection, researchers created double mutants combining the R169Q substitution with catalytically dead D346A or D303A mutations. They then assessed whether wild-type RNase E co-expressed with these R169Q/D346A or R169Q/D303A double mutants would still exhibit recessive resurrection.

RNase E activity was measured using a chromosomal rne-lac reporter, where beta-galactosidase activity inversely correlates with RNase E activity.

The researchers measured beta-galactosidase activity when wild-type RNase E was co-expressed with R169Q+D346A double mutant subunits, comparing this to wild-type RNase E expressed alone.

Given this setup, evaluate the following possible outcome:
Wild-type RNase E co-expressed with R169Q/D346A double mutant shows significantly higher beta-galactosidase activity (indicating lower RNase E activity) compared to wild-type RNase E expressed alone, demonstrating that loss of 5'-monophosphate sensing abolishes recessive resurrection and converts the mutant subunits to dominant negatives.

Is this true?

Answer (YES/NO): NO